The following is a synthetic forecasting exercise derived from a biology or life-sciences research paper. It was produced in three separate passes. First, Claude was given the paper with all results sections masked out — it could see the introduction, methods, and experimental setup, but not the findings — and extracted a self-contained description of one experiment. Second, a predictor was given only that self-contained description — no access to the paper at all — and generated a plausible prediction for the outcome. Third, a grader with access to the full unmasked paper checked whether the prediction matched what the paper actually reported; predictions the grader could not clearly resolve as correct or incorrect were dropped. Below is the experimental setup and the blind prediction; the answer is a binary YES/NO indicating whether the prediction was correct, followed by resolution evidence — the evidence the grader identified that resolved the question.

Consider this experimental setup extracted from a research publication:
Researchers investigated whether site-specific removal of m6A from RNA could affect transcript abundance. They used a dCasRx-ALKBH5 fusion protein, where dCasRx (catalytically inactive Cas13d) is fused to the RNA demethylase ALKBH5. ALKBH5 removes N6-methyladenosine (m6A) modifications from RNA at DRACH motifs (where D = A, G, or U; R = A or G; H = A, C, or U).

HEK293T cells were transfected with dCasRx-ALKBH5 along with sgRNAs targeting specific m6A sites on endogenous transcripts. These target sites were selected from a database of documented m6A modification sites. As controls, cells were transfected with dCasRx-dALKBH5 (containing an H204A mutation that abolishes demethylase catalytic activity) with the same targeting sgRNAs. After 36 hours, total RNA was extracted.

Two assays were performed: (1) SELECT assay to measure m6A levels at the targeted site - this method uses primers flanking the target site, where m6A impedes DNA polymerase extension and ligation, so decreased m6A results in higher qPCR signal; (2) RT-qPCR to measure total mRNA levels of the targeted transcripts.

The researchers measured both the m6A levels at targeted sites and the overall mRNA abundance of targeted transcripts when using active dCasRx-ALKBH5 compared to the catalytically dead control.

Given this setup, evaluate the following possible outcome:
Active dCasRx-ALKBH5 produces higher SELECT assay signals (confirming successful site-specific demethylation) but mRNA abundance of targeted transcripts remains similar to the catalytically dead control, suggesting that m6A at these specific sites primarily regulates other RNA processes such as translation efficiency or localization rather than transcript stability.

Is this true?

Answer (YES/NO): NO